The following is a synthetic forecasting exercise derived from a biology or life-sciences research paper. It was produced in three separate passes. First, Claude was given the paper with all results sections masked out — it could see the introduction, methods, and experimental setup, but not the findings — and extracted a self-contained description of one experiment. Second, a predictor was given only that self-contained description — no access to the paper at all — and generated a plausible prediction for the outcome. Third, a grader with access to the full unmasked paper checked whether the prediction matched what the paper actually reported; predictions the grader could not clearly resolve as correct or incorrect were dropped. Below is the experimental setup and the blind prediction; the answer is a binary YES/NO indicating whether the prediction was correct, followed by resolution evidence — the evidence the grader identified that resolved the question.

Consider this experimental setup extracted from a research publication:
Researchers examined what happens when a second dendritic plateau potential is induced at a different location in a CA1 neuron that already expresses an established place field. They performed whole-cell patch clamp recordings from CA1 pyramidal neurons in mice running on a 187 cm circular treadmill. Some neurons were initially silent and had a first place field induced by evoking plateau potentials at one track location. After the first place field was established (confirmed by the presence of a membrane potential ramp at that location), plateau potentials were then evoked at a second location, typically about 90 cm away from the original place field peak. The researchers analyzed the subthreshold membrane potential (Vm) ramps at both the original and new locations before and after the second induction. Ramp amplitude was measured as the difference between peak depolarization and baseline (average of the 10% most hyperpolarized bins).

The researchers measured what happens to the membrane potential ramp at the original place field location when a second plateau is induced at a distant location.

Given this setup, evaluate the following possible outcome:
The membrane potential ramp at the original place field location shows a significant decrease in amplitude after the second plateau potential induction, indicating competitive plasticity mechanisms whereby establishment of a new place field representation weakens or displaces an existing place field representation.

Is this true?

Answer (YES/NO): YES